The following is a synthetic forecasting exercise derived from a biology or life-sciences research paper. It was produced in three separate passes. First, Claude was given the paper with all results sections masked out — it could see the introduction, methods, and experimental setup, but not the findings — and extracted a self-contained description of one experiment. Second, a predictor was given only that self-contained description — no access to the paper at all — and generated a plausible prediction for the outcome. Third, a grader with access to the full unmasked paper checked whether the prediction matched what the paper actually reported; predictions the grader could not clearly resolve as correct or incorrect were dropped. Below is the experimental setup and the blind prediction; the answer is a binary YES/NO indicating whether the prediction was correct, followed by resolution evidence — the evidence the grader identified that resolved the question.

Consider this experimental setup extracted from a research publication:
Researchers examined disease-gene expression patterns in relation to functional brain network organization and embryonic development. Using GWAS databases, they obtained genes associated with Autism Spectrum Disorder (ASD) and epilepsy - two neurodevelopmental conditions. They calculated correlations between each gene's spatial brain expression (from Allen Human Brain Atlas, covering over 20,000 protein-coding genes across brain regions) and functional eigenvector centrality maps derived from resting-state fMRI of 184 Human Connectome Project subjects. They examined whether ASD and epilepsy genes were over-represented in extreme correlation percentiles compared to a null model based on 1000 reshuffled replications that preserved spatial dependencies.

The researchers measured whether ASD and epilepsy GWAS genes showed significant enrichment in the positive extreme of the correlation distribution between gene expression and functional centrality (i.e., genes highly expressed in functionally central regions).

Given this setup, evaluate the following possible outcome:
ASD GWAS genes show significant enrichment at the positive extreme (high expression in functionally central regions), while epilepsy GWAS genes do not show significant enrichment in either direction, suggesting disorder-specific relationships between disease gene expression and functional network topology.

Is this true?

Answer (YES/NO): NO